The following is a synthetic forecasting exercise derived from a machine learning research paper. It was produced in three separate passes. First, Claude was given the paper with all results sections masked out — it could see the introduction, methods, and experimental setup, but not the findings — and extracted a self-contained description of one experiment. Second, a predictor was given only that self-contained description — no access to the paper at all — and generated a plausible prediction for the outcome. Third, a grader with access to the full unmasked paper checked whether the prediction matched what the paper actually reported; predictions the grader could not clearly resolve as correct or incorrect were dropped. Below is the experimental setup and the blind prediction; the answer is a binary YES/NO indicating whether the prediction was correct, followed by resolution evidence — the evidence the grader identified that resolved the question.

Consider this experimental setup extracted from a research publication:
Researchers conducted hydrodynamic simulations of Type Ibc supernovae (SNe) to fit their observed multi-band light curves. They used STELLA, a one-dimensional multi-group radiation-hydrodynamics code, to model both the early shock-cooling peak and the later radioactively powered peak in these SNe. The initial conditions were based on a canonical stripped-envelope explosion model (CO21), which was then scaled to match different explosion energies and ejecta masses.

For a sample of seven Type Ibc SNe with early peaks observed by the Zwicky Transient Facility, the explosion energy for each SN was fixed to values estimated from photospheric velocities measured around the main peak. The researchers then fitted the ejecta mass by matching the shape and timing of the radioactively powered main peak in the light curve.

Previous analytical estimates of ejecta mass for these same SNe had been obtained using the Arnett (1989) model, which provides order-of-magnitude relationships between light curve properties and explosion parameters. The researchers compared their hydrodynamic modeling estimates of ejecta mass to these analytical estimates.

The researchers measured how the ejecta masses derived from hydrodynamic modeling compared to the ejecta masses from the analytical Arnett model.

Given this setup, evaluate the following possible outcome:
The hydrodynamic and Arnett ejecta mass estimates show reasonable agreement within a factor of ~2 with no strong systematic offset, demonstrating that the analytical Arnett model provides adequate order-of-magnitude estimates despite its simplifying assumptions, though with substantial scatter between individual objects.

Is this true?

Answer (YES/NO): YES